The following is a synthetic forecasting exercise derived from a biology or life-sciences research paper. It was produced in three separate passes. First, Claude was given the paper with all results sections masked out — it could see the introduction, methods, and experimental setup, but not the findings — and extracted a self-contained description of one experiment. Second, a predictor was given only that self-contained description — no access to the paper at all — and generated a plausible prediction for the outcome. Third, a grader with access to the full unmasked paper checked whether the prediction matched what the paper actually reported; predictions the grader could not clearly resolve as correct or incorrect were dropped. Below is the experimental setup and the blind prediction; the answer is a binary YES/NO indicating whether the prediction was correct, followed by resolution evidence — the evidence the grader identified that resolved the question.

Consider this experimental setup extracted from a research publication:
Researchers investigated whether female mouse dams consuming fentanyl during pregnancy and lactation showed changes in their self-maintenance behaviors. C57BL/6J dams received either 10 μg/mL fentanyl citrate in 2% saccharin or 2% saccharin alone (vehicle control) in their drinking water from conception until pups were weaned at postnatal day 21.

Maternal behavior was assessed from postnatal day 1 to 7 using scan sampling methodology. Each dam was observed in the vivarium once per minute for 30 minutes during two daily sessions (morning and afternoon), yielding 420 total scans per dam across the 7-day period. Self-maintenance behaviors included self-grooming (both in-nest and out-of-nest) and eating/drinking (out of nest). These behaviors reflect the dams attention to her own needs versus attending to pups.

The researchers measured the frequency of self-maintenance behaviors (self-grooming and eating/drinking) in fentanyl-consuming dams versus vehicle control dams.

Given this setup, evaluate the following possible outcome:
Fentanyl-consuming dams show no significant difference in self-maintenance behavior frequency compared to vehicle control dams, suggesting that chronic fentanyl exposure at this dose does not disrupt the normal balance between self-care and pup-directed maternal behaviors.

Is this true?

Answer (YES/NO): YES